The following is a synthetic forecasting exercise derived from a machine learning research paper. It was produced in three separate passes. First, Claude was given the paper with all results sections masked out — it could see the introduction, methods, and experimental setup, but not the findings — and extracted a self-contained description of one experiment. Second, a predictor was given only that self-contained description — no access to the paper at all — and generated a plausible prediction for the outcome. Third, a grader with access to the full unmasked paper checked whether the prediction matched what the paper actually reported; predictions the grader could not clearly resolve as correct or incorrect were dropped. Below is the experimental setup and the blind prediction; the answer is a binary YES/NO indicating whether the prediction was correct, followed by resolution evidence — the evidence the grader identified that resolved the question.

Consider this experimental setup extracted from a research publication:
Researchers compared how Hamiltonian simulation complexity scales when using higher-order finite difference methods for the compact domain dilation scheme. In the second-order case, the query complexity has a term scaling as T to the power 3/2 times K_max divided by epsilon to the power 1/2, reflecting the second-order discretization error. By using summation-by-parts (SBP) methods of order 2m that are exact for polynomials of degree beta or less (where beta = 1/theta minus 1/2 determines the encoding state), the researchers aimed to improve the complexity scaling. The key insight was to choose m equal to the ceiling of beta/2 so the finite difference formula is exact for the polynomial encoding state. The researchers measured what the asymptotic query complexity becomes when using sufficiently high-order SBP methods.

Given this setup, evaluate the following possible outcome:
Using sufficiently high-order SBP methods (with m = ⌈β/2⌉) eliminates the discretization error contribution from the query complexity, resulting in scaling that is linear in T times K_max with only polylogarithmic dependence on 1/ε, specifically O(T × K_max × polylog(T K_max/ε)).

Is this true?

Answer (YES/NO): NO